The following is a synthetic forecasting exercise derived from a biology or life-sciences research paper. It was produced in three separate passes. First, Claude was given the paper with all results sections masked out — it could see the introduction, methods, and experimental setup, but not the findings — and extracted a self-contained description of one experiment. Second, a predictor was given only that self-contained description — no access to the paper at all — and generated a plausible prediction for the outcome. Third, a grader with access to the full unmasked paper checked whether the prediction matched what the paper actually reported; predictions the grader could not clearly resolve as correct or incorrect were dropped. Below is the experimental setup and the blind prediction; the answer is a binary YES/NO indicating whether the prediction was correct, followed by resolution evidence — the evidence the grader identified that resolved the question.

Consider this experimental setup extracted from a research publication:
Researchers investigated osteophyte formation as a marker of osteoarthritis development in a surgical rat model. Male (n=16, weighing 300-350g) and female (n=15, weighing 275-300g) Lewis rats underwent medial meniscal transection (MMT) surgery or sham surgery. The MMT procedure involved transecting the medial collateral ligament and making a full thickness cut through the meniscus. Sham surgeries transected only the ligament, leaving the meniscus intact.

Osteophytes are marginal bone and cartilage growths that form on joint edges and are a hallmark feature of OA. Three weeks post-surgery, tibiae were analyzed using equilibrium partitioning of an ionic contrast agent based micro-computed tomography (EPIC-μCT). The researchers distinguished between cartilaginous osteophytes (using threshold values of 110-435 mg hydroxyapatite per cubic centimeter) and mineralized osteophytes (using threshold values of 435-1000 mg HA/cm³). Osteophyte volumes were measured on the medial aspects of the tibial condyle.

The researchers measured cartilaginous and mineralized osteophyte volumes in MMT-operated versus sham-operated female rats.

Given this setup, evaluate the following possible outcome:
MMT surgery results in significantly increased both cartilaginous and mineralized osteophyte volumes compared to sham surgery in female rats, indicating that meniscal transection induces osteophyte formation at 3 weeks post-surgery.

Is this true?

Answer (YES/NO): NO